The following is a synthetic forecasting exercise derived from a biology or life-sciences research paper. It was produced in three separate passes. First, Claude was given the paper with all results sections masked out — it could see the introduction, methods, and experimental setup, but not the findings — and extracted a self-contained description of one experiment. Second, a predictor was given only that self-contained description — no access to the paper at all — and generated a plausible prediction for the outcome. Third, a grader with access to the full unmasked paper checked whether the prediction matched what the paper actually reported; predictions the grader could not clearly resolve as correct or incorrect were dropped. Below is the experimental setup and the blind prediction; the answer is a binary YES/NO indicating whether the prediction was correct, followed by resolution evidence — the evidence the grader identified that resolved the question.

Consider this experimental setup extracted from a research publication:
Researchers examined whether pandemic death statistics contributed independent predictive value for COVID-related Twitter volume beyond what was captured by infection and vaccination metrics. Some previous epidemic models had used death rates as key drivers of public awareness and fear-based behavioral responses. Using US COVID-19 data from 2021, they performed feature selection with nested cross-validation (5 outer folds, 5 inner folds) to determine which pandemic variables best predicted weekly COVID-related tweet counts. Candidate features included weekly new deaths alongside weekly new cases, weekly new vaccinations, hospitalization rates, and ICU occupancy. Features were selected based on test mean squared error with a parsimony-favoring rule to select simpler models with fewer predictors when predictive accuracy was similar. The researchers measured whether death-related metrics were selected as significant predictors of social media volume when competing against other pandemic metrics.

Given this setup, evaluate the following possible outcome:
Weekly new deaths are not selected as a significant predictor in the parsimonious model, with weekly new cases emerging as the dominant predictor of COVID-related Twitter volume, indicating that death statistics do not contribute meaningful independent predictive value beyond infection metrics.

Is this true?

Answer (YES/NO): YES